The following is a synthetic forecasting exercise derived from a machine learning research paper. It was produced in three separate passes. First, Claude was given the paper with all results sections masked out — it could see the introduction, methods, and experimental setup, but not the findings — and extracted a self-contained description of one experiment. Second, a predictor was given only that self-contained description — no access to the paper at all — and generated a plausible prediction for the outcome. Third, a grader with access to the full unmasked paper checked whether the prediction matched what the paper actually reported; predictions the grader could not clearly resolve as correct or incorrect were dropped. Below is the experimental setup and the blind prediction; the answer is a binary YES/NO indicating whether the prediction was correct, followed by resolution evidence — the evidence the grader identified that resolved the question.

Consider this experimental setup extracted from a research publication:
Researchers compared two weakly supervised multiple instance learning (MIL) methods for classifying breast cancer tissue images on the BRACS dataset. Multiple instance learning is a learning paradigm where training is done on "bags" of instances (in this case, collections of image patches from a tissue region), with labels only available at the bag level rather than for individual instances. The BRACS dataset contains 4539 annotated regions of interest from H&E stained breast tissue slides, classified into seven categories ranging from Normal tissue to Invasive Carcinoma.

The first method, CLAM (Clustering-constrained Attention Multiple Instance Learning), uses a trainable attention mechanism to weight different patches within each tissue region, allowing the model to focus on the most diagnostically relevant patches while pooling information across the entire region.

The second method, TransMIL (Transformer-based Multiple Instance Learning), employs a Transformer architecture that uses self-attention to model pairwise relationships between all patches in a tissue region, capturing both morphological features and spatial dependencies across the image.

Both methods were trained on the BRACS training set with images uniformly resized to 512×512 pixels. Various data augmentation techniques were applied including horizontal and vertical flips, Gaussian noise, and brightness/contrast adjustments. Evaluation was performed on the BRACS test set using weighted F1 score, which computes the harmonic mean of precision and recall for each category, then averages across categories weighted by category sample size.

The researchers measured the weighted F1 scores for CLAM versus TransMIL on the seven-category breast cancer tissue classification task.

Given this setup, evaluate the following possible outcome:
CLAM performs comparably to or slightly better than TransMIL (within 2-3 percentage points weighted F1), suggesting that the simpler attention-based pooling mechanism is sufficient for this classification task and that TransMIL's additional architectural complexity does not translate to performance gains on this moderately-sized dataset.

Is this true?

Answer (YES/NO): NO